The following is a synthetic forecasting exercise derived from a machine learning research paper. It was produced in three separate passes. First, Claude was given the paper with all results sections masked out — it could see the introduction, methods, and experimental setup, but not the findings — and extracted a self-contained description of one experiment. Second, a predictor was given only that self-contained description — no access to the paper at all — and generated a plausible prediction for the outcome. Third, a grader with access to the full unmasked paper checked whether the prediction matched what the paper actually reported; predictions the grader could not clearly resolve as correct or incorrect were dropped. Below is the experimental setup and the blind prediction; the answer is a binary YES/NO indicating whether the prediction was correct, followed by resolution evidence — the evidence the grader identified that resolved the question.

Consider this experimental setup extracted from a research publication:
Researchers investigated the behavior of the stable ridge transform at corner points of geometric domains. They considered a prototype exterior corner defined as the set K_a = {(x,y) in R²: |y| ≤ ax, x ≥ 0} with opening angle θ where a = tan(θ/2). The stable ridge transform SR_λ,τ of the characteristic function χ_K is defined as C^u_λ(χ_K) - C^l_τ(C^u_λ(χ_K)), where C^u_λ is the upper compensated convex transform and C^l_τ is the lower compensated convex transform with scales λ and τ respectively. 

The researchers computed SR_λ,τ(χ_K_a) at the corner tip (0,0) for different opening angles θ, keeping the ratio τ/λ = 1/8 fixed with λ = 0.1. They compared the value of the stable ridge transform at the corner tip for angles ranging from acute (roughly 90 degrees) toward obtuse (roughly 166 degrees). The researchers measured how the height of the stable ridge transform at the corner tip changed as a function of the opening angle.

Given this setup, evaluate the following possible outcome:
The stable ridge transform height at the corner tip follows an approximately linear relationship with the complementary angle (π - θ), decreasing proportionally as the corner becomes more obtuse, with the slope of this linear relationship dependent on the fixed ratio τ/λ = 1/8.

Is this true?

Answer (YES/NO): NO